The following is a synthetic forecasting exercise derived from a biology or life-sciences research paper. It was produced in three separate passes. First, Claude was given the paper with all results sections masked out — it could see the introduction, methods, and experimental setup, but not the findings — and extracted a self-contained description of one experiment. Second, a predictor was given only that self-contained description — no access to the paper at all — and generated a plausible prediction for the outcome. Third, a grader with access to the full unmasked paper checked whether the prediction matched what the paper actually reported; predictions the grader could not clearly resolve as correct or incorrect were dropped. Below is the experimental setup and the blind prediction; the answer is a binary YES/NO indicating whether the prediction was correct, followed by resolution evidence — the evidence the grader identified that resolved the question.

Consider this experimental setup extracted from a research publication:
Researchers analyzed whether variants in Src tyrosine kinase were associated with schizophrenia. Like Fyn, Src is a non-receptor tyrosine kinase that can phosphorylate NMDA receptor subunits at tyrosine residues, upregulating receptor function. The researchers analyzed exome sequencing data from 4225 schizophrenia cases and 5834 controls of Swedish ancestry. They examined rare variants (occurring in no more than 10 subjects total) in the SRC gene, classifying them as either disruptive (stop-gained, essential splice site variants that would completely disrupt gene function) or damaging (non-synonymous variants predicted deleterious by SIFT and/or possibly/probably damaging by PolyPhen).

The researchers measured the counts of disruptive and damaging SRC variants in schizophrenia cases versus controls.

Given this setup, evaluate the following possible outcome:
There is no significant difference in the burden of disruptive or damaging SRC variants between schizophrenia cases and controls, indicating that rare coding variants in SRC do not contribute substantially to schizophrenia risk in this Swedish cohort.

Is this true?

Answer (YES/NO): NO